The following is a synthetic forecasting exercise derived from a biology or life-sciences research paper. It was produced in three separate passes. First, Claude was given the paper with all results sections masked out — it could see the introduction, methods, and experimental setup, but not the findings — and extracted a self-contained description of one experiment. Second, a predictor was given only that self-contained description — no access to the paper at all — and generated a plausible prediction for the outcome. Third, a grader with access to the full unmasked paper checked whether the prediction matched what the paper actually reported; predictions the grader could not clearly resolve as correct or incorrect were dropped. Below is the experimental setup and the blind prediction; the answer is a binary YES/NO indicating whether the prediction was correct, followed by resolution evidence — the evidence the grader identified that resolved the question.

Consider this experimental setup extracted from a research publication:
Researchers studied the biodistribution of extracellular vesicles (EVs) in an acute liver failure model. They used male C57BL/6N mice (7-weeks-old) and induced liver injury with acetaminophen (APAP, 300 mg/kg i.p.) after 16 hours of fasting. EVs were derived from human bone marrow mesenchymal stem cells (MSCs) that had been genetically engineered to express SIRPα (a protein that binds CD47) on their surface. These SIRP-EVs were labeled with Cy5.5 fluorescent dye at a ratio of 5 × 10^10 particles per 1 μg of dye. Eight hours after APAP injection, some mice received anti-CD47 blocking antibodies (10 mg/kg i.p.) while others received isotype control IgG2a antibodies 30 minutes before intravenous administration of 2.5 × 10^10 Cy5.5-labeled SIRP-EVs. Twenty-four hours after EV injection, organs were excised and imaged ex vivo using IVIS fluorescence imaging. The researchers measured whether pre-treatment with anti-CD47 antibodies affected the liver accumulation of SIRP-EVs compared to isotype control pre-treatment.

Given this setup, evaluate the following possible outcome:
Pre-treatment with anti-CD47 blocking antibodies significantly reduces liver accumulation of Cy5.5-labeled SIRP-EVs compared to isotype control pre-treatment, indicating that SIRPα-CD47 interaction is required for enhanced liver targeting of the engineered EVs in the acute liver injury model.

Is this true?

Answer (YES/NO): YES